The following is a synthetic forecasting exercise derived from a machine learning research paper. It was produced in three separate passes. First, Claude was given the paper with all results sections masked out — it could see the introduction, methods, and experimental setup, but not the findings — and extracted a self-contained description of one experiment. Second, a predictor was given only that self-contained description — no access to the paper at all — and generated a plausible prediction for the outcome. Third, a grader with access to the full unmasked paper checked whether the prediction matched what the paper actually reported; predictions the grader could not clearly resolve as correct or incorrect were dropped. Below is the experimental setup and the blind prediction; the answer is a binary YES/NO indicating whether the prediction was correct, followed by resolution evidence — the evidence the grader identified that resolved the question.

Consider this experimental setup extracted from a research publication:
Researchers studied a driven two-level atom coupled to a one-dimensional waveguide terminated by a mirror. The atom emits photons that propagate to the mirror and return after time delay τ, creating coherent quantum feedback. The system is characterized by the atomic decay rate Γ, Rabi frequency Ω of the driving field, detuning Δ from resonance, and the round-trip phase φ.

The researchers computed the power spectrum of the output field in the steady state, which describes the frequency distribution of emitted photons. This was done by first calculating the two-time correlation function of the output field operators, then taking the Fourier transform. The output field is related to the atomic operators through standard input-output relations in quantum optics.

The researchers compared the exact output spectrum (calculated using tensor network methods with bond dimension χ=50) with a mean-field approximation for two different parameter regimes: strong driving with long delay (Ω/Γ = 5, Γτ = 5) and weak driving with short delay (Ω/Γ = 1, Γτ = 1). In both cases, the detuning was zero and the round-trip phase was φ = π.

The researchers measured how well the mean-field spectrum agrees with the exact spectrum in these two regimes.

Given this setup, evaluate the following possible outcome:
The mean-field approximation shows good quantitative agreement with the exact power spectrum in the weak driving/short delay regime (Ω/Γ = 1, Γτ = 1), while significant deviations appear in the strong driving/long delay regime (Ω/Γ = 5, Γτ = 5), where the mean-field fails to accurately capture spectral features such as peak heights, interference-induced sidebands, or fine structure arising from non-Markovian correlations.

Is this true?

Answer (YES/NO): NO